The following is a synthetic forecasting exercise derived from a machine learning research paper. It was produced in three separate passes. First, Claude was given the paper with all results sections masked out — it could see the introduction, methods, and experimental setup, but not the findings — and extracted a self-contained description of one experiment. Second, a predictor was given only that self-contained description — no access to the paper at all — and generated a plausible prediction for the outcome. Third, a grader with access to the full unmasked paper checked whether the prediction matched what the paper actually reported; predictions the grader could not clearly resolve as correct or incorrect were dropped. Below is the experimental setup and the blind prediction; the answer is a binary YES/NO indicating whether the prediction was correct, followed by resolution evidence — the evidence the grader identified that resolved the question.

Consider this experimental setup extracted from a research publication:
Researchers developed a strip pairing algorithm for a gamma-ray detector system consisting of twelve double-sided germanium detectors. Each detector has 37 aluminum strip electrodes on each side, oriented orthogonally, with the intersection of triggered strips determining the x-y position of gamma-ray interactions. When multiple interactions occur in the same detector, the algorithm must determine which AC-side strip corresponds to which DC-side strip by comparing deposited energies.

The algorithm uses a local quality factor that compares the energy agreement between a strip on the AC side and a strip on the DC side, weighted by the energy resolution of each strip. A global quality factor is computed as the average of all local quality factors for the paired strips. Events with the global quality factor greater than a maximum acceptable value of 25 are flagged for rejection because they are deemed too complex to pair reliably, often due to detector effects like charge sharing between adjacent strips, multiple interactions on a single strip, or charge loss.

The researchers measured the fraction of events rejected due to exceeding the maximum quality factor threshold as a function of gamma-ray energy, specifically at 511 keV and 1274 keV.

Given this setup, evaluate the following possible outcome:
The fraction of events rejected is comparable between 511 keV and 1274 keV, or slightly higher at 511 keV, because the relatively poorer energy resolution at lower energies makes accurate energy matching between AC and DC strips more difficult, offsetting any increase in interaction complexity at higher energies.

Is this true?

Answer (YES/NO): NO